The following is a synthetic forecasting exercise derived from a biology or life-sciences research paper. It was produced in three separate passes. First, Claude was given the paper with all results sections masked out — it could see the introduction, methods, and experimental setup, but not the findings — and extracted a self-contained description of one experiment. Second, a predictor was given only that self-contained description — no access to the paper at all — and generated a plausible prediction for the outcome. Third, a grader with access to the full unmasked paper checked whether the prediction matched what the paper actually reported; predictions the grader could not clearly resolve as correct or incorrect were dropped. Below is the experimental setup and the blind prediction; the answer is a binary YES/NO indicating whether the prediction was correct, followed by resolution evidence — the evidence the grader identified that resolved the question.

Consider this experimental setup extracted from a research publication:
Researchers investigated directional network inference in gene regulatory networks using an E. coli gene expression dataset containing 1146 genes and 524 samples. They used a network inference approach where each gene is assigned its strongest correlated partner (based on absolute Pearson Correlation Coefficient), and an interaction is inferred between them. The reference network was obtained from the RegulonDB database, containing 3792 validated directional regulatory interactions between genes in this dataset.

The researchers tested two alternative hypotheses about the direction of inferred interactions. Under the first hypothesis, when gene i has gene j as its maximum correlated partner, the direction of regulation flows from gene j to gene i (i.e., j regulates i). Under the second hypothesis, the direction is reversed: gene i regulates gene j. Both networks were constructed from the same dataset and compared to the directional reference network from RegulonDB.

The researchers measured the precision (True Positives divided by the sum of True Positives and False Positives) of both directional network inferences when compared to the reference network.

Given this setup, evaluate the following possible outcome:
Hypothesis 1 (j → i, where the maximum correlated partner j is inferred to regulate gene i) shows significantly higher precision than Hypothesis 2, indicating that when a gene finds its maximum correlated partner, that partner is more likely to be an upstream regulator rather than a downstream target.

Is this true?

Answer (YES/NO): YES